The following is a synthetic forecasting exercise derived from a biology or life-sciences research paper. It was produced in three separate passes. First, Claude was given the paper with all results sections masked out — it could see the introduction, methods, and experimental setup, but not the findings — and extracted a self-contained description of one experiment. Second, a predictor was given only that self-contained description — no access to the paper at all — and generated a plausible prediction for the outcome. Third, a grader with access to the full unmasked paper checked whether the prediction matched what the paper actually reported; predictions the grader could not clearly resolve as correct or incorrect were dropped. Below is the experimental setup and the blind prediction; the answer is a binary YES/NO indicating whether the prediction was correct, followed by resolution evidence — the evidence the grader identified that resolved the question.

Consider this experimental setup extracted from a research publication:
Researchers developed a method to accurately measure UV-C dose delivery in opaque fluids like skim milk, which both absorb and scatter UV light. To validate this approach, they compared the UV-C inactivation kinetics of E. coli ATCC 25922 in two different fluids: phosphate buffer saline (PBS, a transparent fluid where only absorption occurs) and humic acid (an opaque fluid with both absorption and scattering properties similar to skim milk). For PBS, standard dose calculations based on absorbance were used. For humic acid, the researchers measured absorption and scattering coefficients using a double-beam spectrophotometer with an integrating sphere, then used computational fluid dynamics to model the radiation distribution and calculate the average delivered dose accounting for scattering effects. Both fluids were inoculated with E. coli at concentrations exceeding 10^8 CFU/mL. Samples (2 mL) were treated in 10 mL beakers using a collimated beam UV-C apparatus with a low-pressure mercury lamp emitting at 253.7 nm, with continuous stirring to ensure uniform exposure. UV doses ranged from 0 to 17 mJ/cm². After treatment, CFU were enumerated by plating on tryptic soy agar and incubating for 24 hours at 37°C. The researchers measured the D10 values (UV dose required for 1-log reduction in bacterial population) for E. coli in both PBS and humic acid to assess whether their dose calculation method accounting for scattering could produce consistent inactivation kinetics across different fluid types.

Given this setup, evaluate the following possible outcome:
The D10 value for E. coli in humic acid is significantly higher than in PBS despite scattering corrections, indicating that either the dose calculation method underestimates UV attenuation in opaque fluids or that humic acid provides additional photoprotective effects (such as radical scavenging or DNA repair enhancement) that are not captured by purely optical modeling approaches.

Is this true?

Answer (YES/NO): NO